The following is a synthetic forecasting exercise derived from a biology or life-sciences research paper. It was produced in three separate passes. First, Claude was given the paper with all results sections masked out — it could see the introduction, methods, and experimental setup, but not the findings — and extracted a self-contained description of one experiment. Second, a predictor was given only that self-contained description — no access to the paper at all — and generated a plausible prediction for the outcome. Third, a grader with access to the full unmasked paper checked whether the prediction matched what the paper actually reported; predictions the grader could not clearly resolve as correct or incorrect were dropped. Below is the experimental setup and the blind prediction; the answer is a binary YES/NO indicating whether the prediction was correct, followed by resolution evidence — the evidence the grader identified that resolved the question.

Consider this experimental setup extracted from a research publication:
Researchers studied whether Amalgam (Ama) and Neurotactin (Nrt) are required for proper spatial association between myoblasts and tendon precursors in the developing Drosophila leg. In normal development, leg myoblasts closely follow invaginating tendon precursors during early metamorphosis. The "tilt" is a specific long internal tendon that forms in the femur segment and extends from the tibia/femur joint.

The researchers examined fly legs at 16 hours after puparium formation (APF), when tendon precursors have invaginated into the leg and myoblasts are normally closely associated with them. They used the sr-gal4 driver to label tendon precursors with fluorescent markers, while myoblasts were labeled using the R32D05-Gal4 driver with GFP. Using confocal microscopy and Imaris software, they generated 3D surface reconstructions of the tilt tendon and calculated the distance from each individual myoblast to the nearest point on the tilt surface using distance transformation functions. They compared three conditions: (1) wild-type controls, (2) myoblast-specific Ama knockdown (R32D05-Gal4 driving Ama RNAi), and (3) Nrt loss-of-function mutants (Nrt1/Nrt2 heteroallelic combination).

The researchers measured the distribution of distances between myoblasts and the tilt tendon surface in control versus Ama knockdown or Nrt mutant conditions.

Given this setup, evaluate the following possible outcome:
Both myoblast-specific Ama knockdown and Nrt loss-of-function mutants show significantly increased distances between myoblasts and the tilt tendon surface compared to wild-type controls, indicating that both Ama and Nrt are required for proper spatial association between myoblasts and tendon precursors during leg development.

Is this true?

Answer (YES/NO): YES